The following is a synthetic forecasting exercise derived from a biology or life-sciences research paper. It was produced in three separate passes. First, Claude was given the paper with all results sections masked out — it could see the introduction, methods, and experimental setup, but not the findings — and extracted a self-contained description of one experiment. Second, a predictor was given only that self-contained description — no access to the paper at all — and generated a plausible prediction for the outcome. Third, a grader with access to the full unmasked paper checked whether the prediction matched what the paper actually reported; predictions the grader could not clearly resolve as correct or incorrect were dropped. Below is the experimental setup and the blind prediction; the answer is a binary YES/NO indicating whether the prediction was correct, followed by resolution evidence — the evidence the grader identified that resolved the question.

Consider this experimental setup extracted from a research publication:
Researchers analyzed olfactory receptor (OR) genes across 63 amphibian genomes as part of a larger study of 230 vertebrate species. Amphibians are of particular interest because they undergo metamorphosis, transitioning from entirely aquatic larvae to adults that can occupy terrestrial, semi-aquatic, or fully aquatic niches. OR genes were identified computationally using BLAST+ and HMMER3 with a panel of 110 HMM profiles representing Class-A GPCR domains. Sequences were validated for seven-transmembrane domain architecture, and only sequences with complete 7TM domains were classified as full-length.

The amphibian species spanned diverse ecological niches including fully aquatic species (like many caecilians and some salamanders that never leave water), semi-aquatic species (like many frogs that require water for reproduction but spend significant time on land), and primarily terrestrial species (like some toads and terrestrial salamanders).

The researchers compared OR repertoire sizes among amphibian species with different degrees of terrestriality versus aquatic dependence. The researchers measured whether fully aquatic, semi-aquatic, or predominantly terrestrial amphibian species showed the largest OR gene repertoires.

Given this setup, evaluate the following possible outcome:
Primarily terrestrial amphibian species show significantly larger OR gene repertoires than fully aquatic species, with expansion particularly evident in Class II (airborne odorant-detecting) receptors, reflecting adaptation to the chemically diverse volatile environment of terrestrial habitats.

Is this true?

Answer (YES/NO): NO